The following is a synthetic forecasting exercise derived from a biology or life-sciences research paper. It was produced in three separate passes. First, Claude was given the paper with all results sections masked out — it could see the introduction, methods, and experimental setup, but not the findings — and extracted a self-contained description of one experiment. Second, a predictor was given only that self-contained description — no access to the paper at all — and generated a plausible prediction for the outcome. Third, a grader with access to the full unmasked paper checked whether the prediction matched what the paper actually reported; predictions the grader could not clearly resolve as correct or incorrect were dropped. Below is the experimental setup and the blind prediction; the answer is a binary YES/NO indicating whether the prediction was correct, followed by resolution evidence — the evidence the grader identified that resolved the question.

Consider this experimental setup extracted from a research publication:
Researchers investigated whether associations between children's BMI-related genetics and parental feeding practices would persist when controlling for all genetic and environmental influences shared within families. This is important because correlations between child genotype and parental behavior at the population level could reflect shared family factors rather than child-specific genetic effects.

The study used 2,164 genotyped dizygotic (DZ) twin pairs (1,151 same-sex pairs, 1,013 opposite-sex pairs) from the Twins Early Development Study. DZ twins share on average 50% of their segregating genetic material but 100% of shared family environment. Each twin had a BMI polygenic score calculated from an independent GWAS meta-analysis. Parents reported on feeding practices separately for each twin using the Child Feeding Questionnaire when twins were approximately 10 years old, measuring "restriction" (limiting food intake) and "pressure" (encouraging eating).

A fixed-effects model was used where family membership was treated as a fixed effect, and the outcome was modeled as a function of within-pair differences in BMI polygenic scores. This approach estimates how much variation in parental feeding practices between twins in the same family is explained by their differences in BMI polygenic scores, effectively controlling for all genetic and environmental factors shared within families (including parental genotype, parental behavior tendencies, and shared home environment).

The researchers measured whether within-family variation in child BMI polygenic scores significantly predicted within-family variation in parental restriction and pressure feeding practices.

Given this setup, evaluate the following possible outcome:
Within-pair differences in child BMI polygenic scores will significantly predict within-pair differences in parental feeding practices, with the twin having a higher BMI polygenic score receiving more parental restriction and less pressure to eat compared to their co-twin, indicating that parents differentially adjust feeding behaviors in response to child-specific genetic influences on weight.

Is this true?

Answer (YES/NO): YES